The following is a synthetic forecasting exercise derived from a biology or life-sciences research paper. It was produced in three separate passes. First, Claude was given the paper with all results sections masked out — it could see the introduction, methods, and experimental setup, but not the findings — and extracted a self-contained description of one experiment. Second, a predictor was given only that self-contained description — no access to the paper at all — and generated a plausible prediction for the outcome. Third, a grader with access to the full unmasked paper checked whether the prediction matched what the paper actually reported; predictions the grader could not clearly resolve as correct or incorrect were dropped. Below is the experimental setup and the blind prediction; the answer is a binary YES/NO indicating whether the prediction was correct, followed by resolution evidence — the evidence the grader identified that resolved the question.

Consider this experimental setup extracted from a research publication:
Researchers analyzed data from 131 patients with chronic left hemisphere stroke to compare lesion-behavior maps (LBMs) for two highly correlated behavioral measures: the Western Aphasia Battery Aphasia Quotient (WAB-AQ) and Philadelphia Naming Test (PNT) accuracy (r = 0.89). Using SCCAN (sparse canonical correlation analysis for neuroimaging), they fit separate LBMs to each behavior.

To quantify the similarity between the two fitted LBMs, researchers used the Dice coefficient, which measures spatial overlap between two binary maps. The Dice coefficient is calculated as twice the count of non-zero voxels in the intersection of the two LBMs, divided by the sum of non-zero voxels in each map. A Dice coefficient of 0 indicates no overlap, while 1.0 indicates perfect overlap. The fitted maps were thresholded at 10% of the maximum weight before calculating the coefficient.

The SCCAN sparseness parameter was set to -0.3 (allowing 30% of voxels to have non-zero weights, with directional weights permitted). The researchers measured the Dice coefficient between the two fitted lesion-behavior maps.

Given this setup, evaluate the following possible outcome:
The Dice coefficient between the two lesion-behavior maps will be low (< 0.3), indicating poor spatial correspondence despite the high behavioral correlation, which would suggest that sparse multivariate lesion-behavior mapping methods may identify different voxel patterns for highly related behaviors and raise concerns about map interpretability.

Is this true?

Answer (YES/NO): NO